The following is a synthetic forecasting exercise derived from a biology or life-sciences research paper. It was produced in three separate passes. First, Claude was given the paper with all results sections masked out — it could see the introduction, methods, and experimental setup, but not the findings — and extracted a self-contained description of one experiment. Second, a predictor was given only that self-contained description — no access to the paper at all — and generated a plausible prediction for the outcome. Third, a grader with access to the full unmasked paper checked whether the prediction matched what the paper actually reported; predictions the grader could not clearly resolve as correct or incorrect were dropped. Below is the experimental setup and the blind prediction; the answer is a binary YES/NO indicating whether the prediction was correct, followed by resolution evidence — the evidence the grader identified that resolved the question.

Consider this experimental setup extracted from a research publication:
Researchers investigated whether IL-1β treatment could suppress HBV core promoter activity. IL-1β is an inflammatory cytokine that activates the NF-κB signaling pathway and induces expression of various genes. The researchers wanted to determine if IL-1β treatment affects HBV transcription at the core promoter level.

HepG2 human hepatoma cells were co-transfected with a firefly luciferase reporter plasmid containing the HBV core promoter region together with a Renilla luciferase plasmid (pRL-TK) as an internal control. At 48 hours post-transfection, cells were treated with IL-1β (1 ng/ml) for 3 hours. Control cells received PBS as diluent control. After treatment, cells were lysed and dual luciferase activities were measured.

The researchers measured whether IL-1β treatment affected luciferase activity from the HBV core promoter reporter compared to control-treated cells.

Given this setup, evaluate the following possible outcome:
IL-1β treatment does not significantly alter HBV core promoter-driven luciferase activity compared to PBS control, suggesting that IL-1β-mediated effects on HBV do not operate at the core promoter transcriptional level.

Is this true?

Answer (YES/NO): NO